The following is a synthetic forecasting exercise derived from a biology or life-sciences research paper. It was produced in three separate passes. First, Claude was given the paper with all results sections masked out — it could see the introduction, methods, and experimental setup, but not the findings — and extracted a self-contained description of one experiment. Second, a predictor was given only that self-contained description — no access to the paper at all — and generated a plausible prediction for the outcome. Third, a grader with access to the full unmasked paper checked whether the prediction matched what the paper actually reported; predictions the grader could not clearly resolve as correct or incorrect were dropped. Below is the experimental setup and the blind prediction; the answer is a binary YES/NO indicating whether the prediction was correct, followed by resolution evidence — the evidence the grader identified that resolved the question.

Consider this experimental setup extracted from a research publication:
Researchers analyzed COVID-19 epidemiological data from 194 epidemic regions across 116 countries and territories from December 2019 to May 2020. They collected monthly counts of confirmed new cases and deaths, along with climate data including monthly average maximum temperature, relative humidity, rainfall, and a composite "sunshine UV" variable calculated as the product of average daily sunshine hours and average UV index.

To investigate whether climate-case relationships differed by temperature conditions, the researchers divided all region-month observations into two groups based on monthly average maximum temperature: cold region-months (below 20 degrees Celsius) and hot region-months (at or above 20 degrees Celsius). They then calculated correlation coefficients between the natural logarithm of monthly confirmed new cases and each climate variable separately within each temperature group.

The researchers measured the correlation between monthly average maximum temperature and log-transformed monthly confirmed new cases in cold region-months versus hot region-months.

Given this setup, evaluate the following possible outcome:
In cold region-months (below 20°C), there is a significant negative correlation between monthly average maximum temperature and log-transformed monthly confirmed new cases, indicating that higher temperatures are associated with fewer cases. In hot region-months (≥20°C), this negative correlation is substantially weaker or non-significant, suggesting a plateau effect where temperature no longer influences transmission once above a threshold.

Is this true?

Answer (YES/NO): NO